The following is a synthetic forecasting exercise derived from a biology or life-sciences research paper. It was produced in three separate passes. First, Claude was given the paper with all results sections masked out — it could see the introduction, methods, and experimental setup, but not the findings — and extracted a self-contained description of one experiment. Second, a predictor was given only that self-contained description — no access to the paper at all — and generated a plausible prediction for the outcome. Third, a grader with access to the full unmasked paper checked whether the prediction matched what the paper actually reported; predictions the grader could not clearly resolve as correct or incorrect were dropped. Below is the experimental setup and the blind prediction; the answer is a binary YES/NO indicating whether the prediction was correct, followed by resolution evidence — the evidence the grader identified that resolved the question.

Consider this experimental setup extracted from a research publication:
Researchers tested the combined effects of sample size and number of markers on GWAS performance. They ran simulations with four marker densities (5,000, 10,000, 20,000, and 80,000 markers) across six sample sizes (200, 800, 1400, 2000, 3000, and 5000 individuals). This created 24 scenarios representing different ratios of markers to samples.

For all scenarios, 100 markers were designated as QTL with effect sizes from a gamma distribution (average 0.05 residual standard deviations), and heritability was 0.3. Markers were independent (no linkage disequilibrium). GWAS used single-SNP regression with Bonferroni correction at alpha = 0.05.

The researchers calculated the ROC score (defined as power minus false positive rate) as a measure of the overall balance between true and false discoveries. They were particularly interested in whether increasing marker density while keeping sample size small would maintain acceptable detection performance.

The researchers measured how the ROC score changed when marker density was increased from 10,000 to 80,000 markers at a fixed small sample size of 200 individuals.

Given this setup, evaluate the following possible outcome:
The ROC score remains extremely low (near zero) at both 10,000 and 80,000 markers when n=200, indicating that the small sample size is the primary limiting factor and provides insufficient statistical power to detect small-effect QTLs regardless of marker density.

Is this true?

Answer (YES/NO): NO